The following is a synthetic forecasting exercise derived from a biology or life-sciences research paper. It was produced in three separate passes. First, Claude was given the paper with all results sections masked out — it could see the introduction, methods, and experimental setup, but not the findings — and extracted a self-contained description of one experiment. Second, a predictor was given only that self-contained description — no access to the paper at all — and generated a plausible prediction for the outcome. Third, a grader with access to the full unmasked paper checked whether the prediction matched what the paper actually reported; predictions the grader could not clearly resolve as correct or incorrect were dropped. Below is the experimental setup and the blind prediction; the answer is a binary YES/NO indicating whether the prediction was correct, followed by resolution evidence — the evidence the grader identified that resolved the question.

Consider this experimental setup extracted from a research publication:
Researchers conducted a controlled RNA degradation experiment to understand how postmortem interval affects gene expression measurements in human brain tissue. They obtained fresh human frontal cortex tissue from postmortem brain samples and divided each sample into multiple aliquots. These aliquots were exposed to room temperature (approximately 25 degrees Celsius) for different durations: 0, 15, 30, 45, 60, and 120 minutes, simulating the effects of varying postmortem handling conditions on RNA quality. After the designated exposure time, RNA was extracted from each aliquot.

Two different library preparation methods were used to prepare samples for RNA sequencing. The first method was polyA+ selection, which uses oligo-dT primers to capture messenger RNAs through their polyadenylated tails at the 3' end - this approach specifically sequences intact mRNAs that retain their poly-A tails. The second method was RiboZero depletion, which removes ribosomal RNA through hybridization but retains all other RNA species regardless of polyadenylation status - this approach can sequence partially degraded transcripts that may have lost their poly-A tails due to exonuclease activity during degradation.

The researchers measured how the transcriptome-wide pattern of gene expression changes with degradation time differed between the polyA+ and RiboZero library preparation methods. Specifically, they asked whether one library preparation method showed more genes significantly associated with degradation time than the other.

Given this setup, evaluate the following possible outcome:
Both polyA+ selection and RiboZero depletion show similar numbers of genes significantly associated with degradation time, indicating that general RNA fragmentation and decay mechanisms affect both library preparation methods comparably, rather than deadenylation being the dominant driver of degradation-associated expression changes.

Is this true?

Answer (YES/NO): NO